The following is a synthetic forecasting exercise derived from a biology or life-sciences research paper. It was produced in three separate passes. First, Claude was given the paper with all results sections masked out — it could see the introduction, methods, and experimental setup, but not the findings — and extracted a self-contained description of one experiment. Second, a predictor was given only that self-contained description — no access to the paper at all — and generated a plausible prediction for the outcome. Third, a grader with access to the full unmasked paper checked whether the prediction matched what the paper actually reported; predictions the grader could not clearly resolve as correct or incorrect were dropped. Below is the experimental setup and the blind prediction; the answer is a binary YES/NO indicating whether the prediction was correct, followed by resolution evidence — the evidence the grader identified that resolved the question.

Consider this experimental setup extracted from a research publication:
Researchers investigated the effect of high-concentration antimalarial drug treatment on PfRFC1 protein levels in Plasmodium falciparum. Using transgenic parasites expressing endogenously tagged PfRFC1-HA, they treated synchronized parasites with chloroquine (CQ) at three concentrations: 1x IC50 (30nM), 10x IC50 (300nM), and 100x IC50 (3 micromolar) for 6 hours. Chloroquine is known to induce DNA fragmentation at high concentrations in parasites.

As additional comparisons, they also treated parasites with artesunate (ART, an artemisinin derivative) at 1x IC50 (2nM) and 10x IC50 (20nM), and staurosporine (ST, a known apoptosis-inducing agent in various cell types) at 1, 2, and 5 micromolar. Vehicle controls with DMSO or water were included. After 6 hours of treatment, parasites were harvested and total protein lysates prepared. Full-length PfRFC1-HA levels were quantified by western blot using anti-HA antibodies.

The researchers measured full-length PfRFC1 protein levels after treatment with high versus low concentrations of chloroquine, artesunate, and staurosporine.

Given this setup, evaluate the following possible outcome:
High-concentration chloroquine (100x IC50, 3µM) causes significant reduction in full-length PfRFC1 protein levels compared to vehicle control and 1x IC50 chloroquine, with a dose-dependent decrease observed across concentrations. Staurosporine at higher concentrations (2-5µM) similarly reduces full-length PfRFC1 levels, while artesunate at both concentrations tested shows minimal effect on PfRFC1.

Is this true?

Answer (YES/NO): NO